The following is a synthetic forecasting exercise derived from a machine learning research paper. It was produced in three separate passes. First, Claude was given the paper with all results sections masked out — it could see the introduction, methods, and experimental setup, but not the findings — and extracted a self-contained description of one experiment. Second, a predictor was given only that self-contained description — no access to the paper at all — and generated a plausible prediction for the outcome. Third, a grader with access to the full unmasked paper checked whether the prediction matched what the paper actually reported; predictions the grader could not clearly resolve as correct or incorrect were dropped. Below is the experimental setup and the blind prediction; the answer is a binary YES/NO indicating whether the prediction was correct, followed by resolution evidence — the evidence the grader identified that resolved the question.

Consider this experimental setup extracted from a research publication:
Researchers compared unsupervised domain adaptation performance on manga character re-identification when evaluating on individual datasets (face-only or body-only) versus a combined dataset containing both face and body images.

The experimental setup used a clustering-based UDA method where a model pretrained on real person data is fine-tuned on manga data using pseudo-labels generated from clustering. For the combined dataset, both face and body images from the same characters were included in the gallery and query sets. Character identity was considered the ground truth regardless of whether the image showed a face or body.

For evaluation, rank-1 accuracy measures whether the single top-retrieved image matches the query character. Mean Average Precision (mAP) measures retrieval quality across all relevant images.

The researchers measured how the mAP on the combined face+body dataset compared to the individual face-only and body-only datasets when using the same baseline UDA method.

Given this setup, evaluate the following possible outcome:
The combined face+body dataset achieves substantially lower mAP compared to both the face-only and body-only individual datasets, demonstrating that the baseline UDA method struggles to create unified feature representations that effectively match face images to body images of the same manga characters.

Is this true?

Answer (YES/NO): YES